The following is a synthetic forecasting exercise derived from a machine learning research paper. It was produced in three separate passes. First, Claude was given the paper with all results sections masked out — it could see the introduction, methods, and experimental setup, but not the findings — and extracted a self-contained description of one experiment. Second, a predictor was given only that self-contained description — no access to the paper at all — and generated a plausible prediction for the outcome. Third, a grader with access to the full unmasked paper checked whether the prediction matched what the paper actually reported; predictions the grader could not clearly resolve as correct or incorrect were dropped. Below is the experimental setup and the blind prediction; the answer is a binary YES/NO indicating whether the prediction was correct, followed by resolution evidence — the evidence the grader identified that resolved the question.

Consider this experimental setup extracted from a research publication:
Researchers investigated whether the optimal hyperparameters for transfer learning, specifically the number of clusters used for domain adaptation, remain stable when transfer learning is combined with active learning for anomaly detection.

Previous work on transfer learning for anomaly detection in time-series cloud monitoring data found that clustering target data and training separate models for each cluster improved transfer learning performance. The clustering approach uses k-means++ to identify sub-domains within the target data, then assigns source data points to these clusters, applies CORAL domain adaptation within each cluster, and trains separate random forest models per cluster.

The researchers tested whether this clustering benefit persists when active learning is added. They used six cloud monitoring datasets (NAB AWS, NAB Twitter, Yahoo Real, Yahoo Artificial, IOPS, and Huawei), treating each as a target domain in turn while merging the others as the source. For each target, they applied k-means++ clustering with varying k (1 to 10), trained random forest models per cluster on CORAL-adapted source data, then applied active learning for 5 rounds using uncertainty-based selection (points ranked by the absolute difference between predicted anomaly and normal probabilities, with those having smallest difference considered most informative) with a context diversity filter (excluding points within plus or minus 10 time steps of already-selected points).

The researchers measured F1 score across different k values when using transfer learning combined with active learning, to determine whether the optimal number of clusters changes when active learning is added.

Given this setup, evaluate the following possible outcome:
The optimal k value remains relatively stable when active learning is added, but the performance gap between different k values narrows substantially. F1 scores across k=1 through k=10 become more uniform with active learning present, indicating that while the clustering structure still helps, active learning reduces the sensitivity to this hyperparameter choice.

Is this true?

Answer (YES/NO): NO